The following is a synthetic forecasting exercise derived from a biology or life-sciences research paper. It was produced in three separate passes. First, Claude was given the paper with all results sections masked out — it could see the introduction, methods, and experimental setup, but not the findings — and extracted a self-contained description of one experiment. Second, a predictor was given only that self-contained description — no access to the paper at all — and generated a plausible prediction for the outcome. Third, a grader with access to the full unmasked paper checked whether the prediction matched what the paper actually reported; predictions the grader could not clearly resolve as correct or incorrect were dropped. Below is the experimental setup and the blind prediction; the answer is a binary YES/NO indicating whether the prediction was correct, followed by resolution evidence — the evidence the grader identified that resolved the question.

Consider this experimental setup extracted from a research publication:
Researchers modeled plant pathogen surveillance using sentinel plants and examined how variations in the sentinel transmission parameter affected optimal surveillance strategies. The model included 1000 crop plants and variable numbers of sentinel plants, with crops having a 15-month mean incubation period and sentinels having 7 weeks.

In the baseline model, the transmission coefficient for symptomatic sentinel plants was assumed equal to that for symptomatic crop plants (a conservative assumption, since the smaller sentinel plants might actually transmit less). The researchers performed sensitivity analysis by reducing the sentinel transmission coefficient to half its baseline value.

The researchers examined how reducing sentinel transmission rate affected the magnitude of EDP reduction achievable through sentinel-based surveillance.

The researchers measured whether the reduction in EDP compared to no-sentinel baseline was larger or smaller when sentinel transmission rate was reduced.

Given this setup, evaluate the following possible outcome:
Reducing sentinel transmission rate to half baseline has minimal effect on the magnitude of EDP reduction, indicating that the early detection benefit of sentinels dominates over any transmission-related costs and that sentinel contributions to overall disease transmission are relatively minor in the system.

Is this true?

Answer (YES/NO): NO